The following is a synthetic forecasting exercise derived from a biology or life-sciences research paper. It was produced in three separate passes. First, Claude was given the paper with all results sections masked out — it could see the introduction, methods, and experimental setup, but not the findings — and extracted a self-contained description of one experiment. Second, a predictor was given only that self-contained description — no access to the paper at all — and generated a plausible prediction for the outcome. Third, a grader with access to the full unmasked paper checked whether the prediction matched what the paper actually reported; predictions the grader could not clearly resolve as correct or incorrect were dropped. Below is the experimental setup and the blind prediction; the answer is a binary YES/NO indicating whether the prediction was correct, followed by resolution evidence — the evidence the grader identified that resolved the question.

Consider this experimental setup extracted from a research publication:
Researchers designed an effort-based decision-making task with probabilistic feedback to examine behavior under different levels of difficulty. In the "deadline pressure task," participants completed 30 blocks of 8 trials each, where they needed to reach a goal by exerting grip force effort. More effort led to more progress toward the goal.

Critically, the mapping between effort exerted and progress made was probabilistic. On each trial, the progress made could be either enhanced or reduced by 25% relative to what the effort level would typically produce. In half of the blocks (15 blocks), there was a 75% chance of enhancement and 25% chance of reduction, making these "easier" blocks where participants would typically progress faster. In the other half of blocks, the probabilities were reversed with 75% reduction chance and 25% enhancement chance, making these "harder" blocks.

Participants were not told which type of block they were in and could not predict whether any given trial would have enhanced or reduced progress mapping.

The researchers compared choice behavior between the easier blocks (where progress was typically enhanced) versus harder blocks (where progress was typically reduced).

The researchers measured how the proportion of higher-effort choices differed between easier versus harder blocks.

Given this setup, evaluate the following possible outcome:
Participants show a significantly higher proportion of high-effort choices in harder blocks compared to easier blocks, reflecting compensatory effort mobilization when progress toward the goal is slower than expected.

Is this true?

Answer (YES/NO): YES